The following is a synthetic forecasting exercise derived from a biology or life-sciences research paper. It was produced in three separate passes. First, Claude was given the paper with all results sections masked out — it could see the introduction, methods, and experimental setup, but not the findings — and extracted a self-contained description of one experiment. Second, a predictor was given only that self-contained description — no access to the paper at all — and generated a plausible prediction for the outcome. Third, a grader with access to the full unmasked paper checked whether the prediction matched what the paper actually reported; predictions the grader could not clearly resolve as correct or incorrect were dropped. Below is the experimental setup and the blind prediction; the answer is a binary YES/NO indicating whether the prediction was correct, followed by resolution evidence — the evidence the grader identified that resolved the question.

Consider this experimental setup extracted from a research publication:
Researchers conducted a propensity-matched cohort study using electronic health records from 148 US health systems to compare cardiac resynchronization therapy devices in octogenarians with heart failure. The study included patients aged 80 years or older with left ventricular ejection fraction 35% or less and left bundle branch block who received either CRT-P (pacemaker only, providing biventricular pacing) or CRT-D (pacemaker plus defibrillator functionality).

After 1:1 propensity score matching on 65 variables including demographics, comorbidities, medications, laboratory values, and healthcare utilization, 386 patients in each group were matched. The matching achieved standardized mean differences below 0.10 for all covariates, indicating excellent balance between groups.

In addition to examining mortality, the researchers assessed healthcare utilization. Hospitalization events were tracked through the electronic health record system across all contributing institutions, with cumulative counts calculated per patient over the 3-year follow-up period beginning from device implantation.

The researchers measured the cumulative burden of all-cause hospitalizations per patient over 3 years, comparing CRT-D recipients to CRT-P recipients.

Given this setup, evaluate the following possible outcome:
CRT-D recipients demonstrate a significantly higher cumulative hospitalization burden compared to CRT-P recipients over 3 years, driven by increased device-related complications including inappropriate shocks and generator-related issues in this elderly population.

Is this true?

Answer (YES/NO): NO